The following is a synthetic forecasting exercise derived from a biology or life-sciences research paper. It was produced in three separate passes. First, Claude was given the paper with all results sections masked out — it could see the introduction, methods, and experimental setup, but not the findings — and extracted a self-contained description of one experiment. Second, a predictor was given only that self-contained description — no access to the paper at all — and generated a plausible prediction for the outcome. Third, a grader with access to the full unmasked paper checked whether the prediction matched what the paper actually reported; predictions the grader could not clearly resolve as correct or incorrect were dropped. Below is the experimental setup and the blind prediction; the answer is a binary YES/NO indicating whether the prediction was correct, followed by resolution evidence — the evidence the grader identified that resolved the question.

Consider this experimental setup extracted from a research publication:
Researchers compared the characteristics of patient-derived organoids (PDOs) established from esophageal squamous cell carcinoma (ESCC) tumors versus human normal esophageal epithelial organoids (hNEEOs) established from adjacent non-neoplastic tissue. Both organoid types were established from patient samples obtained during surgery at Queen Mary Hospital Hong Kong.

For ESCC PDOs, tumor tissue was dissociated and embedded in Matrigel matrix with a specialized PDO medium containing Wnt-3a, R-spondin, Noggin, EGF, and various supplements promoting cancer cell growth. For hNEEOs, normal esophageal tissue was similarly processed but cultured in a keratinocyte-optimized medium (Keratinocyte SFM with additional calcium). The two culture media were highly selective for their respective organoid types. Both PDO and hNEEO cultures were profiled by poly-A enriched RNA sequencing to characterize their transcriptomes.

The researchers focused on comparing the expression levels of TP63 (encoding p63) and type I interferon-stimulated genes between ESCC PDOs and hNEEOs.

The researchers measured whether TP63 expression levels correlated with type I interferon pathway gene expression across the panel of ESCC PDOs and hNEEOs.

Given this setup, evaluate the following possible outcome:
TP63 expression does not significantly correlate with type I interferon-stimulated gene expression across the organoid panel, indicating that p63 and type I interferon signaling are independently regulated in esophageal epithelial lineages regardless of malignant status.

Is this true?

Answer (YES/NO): NO